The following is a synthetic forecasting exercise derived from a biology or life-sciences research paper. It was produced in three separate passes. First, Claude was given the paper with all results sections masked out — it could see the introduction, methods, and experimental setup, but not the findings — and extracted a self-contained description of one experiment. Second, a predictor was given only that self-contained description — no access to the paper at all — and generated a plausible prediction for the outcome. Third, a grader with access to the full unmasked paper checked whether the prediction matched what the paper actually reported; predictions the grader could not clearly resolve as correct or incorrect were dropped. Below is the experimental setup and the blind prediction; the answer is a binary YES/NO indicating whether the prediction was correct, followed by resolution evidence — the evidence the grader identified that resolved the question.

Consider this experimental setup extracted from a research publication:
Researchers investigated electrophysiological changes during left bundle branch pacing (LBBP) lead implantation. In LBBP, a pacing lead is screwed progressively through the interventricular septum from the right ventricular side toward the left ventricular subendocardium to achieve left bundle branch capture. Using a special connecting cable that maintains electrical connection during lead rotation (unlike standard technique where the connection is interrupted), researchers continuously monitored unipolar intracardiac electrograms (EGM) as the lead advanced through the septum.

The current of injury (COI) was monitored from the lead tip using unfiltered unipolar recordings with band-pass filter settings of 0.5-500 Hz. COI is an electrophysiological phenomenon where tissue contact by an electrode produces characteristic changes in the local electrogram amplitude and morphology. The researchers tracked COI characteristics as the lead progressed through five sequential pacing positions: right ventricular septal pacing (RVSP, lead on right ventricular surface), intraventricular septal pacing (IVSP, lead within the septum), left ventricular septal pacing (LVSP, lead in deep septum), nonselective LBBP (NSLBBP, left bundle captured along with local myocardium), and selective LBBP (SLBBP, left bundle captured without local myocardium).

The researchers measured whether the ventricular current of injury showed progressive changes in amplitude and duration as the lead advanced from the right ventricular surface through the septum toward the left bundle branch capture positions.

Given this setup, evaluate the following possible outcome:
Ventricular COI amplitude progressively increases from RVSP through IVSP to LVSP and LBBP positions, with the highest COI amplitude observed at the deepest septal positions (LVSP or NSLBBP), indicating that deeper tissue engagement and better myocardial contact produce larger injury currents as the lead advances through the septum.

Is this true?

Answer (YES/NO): NO